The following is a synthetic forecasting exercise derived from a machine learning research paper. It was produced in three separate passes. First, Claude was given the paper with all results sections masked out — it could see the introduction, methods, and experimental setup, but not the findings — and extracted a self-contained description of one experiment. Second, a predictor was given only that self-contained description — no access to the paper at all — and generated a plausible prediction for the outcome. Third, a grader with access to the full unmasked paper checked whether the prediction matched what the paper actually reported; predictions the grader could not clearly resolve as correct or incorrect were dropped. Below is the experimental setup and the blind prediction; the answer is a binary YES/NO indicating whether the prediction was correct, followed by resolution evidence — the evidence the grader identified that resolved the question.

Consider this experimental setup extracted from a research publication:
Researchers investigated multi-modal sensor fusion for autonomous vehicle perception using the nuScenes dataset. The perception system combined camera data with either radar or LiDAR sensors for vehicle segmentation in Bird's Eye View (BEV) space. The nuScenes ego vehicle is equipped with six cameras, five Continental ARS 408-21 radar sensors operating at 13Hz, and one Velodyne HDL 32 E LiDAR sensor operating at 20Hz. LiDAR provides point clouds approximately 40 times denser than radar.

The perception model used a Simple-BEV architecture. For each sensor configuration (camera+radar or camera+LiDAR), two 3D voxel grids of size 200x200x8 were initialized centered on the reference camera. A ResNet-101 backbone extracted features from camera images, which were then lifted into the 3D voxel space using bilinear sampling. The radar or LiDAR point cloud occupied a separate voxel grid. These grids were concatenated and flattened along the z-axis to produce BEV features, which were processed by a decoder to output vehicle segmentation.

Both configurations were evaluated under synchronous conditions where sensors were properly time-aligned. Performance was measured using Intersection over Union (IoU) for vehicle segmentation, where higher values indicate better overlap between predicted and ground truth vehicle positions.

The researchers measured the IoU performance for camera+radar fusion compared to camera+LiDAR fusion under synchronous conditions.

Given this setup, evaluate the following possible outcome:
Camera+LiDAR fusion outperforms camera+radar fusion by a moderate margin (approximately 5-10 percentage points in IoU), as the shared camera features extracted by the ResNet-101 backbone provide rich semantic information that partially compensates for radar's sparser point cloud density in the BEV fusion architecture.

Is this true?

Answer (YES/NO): YES